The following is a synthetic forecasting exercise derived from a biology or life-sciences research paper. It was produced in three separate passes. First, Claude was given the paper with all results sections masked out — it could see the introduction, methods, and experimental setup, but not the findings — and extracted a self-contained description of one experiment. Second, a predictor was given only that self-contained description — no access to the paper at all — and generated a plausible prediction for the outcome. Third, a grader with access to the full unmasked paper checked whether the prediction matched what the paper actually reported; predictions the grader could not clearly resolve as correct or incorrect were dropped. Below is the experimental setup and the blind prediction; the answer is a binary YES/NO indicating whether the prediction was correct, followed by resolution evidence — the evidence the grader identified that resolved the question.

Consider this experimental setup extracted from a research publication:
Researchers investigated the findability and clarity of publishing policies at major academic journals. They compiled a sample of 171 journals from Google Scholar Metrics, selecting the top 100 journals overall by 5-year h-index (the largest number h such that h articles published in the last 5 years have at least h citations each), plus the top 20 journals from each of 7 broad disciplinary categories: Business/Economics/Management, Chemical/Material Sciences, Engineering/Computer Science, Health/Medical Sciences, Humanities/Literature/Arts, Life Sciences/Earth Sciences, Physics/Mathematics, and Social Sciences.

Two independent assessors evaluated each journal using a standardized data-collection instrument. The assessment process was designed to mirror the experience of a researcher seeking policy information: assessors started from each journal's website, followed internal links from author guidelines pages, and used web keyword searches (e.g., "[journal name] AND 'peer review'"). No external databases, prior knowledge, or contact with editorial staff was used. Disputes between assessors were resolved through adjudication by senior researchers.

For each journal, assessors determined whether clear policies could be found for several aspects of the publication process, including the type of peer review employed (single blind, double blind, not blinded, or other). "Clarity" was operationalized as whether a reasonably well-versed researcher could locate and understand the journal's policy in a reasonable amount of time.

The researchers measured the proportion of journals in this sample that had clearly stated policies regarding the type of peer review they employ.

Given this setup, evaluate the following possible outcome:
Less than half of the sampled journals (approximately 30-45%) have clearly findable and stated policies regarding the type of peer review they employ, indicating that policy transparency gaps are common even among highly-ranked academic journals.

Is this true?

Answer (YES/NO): NO